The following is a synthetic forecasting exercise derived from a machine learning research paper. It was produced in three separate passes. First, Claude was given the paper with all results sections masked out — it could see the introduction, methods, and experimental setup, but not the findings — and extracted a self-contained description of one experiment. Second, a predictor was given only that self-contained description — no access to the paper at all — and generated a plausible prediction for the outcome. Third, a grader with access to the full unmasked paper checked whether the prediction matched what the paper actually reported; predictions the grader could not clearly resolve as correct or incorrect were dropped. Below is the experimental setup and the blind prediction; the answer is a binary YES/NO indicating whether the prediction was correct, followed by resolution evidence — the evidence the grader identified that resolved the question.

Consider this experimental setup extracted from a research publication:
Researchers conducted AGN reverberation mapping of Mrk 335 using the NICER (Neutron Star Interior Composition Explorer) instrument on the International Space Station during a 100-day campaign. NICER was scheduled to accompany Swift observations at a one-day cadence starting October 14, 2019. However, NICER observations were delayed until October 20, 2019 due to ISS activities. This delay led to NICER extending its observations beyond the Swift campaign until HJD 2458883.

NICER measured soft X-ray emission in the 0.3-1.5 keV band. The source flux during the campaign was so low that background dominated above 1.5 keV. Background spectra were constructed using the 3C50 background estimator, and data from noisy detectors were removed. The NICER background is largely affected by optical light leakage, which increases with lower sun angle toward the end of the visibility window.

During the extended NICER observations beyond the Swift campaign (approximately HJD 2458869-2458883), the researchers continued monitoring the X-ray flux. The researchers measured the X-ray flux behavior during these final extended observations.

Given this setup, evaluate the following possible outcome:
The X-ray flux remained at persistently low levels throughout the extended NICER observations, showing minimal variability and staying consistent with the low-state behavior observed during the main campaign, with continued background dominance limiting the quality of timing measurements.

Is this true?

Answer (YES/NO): NO